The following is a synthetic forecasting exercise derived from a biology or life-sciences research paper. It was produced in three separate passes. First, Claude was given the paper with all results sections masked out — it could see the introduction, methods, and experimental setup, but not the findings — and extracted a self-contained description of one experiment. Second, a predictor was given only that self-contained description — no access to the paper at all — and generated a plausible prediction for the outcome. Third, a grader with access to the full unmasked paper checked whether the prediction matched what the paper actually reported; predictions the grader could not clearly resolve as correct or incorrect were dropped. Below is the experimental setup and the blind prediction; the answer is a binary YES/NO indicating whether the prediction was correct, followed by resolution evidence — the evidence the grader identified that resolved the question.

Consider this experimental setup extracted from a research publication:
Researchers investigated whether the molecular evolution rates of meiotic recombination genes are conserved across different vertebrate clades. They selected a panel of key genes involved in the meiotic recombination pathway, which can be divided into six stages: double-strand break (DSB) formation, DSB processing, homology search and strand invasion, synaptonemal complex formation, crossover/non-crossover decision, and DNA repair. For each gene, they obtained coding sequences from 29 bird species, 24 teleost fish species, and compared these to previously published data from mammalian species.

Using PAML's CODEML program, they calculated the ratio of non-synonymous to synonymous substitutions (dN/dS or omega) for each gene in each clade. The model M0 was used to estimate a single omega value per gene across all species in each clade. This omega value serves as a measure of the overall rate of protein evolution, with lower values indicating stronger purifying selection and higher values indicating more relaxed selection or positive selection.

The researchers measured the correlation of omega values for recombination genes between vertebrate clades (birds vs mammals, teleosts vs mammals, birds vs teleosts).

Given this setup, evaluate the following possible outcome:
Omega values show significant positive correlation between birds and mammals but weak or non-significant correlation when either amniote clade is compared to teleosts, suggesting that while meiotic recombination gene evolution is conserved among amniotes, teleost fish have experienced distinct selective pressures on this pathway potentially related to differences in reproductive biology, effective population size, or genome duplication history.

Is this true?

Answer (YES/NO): NO